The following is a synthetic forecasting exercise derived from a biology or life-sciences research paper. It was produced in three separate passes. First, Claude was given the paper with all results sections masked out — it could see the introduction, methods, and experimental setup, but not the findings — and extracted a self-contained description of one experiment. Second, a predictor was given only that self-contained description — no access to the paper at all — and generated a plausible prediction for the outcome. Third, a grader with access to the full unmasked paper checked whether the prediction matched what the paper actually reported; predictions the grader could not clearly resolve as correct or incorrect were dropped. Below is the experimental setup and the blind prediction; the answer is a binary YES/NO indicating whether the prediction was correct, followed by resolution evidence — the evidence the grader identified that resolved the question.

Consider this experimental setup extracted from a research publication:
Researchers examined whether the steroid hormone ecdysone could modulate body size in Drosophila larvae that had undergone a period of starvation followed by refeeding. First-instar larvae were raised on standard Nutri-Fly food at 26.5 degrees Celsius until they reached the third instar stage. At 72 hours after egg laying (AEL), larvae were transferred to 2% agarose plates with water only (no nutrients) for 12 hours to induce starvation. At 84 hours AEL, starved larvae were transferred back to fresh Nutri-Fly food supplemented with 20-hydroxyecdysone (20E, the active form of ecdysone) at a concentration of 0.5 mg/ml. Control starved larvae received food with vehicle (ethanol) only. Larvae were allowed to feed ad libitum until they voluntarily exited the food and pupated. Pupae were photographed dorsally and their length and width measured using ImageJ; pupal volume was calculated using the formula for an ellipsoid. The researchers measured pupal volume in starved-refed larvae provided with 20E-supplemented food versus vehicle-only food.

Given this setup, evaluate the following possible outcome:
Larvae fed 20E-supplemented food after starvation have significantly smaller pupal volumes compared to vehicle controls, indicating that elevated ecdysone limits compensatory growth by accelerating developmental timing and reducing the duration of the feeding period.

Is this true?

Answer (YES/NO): YES